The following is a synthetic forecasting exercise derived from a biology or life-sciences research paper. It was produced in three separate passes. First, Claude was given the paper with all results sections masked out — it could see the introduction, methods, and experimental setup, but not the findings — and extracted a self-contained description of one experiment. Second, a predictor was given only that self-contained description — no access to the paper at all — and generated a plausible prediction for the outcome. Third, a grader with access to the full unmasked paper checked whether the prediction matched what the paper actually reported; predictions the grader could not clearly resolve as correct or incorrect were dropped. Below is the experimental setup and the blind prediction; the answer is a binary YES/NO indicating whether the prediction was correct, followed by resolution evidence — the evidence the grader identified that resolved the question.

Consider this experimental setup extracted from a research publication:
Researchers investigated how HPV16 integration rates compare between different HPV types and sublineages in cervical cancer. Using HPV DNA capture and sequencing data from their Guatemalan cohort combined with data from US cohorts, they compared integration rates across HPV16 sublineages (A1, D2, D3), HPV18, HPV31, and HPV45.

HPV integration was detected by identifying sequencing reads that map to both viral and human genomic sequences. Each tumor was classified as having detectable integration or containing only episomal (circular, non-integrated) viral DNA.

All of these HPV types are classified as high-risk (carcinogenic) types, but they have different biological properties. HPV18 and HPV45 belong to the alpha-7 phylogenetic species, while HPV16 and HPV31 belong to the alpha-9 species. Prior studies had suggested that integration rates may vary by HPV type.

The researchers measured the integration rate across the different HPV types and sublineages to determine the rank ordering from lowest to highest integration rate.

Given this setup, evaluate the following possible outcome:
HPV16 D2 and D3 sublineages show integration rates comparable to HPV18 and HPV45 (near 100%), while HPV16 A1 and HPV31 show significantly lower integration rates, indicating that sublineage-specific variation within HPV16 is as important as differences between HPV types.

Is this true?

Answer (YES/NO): NO